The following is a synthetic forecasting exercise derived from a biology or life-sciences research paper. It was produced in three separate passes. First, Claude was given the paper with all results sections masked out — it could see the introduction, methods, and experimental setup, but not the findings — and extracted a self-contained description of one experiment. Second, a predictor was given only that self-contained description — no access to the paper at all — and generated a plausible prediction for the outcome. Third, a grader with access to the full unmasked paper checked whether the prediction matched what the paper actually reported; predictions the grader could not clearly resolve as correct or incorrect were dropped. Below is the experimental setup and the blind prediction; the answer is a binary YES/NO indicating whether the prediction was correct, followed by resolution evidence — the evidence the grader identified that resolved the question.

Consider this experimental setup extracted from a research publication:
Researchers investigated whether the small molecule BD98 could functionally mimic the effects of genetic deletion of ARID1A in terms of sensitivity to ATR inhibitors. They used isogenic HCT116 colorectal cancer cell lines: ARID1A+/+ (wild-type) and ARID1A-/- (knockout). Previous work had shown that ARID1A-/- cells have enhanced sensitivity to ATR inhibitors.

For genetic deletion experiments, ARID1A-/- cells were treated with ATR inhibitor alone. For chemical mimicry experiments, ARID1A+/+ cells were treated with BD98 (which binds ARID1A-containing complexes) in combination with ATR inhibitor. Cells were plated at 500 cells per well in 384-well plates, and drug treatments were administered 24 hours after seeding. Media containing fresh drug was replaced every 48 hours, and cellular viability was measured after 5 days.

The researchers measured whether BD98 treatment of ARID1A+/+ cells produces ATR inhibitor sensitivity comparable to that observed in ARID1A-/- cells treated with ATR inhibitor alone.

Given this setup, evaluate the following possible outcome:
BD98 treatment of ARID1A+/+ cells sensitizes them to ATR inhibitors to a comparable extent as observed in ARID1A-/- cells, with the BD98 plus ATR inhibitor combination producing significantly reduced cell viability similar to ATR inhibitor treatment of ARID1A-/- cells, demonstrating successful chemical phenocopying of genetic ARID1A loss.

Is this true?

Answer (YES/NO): YES